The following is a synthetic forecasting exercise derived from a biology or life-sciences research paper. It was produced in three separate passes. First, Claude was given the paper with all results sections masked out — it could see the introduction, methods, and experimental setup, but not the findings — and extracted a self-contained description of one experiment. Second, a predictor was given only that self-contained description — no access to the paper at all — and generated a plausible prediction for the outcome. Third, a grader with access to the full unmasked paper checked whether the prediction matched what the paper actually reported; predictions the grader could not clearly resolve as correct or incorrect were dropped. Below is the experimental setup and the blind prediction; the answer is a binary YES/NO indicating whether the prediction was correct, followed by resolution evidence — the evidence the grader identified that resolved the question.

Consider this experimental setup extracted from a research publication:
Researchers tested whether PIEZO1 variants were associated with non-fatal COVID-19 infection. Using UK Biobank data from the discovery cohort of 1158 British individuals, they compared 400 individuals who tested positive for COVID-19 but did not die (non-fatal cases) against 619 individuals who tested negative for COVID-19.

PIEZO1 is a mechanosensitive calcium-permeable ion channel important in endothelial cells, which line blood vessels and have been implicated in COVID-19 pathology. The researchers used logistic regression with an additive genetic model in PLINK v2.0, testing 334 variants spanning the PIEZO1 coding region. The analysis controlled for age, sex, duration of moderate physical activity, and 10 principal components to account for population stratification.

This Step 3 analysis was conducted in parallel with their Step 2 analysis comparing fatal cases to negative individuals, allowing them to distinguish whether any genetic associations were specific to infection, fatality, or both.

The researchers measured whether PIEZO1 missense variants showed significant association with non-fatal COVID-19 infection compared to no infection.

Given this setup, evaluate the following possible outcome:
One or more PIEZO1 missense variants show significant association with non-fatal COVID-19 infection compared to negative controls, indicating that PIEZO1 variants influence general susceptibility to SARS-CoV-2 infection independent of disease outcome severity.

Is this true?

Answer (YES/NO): NO